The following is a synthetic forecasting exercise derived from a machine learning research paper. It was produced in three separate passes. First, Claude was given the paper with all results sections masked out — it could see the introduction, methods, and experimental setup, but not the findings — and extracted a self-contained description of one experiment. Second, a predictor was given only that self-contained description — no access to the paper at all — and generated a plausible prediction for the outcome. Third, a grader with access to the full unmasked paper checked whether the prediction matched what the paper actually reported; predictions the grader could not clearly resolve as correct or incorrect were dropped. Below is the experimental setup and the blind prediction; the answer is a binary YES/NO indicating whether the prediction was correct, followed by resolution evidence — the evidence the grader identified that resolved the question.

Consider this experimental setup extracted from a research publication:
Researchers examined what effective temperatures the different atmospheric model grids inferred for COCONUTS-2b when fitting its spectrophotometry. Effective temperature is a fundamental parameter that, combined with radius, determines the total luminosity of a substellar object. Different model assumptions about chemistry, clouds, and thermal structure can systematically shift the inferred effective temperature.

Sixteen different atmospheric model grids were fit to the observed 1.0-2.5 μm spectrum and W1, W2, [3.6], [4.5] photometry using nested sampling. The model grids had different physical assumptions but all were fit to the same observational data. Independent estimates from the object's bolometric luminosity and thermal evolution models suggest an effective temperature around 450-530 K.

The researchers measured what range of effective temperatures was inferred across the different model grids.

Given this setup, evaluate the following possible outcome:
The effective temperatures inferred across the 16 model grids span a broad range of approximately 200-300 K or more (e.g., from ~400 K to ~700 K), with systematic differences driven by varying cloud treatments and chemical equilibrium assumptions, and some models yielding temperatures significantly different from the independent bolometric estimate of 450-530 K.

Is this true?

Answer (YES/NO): YES